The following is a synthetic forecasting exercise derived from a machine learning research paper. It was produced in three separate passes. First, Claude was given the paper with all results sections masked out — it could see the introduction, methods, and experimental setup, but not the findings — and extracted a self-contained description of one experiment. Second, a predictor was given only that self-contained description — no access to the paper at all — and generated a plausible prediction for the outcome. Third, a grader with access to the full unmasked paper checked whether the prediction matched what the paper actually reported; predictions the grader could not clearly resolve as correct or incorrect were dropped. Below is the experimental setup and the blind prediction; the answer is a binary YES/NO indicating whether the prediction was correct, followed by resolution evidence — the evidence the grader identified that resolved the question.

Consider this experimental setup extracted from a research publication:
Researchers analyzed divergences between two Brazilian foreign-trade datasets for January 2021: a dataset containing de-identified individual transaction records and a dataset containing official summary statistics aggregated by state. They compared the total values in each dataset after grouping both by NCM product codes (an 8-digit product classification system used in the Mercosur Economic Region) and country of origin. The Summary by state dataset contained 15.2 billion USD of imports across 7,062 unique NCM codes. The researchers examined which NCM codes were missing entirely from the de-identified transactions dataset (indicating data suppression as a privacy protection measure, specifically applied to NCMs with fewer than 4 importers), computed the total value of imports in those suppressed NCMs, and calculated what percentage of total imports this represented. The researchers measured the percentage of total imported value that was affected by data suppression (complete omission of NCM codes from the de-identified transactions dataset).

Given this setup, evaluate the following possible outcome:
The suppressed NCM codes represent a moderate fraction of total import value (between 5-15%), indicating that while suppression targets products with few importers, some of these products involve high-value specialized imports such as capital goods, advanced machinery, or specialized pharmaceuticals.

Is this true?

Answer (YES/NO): YES